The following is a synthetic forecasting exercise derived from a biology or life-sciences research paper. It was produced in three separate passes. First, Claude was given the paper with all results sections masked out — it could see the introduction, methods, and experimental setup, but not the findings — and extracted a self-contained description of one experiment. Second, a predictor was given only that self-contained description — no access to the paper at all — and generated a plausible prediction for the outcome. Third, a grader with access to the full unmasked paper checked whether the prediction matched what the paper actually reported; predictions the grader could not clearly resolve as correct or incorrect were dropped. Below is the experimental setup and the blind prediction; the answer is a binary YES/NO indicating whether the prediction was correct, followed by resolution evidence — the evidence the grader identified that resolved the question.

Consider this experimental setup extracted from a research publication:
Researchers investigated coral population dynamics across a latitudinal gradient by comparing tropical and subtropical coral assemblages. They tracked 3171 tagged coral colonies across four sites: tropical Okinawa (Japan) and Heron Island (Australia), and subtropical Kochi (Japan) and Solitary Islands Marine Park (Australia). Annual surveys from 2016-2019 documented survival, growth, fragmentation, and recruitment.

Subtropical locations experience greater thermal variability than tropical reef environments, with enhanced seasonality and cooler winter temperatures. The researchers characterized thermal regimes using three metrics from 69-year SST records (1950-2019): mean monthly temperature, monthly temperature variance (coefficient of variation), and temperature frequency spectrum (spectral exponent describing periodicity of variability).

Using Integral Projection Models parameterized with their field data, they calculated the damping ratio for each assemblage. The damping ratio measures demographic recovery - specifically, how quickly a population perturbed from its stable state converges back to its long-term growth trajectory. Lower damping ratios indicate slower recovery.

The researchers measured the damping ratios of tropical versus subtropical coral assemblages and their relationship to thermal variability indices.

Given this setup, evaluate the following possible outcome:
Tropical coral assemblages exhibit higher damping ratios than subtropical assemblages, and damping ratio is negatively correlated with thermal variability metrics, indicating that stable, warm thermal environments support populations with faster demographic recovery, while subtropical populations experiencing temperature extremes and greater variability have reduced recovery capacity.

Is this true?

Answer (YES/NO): NO